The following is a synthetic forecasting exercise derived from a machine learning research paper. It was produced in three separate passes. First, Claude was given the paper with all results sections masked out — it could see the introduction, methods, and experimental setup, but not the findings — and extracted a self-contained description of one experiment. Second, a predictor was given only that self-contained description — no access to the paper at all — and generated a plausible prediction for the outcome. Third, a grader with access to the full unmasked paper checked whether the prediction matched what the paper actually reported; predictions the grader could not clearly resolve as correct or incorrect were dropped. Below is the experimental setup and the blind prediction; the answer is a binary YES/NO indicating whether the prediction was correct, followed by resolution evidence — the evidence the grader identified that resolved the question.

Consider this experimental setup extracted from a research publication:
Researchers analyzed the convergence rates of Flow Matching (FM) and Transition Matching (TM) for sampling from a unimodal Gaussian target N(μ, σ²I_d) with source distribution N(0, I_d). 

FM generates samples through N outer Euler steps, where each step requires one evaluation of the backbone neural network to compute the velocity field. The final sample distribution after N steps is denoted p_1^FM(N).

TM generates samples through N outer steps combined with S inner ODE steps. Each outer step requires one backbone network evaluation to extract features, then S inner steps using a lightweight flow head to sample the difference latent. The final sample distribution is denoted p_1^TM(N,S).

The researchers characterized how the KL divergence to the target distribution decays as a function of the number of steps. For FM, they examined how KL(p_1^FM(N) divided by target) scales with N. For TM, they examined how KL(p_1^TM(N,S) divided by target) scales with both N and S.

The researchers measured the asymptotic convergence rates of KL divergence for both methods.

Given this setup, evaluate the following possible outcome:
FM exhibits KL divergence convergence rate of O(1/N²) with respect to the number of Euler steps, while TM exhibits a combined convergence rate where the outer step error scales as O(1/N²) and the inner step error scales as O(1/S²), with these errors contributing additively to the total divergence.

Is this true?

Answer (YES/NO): NO